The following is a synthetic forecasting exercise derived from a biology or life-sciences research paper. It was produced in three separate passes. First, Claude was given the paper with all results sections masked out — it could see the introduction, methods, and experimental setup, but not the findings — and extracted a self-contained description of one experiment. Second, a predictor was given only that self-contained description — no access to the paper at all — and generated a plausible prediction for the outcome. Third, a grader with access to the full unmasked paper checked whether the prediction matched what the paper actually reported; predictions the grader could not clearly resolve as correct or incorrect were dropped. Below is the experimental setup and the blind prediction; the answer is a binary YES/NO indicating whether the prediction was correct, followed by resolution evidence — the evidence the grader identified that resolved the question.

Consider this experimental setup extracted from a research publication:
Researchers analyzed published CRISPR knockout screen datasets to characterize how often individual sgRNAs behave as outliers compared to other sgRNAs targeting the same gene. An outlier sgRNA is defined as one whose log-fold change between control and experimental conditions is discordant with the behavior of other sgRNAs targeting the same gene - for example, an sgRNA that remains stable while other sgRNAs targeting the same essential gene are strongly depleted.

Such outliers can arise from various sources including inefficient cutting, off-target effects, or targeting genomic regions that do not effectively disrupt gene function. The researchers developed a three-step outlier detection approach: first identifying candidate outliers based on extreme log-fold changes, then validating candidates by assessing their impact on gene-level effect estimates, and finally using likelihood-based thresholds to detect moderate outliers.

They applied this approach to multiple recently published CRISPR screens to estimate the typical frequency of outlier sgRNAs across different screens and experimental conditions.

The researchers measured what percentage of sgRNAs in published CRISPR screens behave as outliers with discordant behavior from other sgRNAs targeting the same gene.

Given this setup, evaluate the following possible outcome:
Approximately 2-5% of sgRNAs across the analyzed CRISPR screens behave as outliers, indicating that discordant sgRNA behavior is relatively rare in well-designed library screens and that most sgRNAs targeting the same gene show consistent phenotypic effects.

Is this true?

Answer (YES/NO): NO